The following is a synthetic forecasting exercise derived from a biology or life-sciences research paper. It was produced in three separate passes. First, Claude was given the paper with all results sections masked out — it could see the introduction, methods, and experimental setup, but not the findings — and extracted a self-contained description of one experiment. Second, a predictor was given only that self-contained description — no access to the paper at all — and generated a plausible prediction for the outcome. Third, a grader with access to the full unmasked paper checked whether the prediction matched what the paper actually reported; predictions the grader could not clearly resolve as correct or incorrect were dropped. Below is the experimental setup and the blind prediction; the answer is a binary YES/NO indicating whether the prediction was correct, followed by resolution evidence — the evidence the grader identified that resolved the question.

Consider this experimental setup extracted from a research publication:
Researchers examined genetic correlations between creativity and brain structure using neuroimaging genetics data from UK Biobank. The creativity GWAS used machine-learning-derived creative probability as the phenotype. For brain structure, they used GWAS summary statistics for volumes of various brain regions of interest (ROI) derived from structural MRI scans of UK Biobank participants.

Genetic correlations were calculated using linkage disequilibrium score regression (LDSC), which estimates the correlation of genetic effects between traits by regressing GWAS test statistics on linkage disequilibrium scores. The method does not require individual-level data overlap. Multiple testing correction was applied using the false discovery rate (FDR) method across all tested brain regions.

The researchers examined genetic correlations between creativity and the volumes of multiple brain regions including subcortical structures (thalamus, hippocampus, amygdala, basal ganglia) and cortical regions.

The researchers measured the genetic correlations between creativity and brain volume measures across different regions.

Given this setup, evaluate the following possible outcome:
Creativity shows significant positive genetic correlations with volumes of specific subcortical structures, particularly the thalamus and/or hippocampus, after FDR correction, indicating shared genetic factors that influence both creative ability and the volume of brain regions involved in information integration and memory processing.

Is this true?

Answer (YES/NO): NO